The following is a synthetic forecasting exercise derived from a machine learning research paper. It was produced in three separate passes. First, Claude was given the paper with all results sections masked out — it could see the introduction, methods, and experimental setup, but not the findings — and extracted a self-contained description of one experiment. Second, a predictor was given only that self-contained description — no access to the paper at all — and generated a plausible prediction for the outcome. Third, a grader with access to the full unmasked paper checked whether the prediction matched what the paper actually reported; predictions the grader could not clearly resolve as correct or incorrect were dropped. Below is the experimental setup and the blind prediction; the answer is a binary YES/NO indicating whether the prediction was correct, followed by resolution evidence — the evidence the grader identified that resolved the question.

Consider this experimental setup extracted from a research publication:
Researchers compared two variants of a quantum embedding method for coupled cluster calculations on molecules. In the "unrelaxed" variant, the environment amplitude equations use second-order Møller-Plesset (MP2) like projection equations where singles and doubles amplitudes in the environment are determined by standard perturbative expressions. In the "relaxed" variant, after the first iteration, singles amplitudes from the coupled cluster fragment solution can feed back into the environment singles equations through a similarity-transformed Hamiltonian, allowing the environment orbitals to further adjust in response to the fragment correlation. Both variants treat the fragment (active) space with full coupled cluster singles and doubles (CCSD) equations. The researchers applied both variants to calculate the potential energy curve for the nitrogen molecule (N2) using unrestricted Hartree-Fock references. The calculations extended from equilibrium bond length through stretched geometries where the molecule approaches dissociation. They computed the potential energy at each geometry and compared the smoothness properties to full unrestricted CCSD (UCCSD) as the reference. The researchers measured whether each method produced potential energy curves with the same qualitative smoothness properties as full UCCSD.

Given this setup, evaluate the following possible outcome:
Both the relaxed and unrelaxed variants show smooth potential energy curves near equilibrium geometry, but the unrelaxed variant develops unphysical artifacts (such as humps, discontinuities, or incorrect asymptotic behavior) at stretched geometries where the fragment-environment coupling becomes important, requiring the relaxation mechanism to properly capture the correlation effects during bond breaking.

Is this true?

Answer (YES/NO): NO